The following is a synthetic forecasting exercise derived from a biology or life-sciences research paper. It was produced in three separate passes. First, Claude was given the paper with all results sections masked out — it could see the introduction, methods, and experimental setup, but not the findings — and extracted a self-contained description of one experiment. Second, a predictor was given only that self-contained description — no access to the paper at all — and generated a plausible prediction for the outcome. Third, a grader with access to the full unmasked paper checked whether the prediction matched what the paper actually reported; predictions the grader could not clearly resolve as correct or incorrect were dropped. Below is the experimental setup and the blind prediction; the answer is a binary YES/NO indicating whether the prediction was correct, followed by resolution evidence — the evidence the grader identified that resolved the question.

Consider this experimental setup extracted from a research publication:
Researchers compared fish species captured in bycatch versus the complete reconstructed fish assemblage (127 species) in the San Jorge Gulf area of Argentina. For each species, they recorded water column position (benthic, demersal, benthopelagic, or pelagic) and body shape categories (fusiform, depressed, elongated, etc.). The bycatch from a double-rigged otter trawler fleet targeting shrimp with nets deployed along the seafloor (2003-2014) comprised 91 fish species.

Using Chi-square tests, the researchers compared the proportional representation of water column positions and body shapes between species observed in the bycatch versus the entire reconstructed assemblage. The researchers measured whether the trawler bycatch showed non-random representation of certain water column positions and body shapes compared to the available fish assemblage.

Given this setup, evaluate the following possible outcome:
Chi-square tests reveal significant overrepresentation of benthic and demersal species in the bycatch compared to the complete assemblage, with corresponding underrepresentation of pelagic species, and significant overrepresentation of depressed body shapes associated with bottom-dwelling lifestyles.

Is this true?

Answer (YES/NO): NO